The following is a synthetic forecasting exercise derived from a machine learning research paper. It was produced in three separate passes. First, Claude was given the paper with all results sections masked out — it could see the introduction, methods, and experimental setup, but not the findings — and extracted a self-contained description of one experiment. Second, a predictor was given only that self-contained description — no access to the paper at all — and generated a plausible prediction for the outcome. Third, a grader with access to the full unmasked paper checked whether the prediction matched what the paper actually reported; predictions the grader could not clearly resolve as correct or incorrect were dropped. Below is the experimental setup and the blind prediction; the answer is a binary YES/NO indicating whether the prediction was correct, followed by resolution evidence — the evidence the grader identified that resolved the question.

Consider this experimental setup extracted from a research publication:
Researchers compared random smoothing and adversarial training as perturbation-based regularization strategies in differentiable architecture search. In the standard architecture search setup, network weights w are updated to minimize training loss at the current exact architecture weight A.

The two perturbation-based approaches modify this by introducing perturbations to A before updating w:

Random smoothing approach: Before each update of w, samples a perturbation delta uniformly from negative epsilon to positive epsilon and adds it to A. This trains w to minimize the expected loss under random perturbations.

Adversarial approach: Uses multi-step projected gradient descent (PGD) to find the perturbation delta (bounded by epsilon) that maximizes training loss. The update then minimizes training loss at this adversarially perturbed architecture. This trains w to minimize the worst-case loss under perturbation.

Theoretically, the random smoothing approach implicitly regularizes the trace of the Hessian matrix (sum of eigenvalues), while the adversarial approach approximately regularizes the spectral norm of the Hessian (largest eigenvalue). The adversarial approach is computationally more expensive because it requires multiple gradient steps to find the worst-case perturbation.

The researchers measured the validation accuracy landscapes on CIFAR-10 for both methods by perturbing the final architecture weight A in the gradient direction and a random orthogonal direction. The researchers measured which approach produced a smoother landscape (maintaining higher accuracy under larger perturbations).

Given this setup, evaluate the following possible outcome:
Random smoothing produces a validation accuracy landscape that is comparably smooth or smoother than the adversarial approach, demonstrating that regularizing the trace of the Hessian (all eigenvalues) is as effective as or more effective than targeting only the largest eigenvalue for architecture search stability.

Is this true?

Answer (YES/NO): NO